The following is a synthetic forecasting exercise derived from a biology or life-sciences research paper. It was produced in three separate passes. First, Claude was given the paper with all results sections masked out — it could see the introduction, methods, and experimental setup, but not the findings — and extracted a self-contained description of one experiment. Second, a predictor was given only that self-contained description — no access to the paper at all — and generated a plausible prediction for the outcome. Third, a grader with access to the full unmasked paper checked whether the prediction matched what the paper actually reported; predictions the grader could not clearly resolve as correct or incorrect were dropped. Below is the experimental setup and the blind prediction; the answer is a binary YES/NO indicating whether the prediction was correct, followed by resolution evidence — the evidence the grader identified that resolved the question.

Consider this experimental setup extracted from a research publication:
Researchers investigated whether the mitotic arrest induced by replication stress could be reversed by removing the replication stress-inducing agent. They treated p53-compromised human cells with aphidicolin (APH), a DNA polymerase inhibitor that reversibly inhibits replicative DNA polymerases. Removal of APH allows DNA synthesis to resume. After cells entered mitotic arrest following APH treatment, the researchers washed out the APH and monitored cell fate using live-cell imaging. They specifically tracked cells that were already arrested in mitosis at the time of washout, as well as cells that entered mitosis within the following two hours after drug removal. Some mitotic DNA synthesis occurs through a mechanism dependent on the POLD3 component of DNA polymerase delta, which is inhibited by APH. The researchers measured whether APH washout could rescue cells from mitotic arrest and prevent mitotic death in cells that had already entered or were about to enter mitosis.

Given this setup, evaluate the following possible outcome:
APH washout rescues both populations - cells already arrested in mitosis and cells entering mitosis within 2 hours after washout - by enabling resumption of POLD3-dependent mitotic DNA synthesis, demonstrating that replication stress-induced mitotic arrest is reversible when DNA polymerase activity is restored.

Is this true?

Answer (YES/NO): NO